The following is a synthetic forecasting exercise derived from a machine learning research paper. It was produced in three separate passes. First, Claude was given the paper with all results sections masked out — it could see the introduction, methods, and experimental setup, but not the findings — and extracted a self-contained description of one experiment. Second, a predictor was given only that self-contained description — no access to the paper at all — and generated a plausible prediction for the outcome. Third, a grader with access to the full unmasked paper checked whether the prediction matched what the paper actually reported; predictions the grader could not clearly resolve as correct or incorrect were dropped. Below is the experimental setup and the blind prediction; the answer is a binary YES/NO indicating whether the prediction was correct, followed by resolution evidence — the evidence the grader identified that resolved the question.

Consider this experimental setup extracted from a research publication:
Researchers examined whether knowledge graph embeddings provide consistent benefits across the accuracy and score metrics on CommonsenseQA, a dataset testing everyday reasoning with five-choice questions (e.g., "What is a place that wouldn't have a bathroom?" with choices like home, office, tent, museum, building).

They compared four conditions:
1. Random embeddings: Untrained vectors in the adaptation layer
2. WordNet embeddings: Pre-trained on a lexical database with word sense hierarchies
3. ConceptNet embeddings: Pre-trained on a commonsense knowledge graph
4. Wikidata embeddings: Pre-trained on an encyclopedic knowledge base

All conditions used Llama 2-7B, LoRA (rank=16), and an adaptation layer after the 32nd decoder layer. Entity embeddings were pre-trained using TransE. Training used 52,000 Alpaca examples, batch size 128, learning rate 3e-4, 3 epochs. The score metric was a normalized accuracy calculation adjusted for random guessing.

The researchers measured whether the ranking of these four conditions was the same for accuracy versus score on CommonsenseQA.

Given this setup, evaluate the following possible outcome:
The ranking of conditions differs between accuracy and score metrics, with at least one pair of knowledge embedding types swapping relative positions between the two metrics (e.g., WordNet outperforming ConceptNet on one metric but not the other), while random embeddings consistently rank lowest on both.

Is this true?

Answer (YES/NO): NO